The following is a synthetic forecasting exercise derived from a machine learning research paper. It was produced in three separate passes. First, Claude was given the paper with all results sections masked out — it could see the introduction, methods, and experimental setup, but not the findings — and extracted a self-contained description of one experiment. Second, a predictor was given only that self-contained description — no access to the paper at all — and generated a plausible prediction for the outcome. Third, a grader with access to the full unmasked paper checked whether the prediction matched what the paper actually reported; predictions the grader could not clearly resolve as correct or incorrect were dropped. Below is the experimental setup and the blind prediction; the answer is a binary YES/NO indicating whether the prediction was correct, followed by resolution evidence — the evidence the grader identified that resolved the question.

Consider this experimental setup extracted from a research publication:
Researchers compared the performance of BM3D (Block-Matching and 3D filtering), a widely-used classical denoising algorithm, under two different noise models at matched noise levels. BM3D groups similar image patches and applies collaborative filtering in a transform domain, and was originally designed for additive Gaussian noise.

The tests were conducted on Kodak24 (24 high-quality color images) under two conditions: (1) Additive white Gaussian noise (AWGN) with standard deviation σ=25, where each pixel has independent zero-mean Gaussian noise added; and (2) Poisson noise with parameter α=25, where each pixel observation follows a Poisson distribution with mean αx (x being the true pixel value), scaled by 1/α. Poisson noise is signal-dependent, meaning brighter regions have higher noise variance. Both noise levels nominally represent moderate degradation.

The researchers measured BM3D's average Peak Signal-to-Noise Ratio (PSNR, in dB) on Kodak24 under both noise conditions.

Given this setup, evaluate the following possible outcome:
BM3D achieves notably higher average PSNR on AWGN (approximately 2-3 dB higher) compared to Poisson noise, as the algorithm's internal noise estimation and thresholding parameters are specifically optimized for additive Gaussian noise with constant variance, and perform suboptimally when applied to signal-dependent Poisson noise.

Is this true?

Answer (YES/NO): NO